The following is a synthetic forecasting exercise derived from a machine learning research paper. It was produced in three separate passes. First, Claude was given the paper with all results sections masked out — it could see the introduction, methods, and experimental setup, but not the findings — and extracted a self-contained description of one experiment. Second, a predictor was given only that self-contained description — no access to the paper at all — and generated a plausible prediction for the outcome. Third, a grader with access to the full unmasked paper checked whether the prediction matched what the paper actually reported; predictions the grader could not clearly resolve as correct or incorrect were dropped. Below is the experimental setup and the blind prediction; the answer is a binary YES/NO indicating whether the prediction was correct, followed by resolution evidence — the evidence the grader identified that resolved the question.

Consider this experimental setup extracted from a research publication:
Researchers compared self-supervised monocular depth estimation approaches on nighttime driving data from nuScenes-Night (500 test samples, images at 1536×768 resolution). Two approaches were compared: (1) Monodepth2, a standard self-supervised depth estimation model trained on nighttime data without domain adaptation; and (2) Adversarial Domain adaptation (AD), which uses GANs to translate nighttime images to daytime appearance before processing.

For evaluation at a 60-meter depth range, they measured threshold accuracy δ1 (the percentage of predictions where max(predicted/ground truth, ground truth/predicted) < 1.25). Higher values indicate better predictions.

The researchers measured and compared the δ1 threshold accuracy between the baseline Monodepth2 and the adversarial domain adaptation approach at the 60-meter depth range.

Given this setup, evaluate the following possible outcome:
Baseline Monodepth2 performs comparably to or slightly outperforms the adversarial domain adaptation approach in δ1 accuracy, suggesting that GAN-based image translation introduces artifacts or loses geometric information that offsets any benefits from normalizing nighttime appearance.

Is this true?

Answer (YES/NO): YES